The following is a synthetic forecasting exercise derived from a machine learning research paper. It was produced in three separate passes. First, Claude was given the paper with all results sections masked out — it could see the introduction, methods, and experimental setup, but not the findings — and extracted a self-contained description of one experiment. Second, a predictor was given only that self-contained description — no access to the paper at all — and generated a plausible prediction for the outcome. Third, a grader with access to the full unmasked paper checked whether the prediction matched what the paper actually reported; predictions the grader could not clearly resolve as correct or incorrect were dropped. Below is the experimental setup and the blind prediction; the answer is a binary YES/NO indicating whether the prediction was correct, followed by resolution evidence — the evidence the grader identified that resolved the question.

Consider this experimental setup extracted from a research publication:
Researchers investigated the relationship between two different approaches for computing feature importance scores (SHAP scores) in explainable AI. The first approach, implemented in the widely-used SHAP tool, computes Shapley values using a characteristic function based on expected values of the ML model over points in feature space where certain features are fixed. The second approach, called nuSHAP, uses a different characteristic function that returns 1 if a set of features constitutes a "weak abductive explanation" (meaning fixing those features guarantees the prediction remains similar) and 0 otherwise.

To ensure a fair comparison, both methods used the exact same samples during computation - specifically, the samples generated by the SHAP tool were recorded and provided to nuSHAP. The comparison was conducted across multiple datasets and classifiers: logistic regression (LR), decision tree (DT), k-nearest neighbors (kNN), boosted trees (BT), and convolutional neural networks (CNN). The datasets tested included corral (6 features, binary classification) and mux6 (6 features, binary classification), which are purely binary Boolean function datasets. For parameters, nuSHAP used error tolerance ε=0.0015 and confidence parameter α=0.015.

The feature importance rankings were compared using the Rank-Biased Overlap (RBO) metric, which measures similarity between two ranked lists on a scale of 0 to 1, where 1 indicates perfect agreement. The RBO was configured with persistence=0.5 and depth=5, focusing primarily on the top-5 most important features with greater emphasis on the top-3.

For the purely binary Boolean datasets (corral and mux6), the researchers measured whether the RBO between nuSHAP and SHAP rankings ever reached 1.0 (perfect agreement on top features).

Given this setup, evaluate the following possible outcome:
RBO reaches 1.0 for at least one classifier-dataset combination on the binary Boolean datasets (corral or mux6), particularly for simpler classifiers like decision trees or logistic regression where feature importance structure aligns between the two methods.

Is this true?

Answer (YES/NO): NO